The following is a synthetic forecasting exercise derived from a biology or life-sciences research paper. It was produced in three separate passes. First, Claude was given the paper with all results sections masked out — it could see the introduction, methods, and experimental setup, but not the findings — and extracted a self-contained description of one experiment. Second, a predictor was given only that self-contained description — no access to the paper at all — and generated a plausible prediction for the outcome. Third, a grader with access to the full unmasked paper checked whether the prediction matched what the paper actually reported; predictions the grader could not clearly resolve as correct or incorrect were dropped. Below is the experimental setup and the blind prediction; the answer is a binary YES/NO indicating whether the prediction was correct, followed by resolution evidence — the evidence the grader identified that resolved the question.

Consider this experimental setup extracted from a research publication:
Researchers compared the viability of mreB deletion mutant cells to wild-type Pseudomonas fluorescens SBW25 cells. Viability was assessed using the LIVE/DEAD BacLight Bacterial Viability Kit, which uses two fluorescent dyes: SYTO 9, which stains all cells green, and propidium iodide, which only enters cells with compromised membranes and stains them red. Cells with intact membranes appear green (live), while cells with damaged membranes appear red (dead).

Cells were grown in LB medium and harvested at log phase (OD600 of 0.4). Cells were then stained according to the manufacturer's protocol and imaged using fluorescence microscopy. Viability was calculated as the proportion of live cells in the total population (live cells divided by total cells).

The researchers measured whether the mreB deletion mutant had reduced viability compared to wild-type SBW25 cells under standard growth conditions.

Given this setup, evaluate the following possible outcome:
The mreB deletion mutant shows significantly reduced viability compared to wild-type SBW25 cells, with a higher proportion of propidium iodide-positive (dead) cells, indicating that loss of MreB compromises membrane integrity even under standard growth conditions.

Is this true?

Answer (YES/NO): YES